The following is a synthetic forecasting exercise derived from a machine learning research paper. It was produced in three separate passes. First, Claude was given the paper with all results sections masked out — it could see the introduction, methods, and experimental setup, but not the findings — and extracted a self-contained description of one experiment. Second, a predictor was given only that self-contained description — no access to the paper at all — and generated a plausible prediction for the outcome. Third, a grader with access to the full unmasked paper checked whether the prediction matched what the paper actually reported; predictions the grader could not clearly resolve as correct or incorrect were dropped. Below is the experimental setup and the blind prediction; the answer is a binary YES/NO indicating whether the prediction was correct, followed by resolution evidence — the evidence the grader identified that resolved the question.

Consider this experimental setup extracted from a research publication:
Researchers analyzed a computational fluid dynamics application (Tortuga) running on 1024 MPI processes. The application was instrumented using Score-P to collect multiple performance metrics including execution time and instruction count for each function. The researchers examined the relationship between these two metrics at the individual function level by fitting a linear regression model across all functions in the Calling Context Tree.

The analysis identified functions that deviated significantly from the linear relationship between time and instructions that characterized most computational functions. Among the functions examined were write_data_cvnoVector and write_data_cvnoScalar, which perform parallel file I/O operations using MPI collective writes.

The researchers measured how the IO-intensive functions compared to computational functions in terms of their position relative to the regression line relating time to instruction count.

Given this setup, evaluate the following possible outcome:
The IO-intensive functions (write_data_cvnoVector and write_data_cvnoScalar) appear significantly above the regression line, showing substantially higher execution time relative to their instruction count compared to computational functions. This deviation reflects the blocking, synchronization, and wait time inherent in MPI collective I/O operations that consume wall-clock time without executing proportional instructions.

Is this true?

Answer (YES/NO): YES